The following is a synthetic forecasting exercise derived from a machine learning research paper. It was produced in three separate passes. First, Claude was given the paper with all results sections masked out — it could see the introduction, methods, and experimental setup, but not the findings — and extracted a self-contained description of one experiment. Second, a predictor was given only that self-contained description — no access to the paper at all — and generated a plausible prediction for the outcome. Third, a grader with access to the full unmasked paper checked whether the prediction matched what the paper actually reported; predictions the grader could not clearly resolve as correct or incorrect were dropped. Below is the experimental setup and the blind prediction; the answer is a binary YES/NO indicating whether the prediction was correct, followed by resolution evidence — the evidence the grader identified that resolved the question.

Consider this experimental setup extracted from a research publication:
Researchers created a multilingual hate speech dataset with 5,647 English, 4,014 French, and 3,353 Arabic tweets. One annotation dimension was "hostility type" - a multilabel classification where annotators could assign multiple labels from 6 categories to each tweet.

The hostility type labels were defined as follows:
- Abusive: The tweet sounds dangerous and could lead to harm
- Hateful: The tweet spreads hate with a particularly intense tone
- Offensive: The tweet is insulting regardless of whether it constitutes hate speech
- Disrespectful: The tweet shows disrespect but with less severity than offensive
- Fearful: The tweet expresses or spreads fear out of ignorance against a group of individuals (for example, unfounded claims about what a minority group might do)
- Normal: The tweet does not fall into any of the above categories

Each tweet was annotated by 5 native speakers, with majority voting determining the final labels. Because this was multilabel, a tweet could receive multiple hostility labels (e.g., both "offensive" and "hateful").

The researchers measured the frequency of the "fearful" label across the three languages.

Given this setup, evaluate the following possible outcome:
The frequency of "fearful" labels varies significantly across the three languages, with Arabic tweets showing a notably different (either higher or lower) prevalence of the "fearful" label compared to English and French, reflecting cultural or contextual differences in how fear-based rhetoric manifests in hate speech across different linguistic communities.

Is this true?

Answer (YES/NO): YES